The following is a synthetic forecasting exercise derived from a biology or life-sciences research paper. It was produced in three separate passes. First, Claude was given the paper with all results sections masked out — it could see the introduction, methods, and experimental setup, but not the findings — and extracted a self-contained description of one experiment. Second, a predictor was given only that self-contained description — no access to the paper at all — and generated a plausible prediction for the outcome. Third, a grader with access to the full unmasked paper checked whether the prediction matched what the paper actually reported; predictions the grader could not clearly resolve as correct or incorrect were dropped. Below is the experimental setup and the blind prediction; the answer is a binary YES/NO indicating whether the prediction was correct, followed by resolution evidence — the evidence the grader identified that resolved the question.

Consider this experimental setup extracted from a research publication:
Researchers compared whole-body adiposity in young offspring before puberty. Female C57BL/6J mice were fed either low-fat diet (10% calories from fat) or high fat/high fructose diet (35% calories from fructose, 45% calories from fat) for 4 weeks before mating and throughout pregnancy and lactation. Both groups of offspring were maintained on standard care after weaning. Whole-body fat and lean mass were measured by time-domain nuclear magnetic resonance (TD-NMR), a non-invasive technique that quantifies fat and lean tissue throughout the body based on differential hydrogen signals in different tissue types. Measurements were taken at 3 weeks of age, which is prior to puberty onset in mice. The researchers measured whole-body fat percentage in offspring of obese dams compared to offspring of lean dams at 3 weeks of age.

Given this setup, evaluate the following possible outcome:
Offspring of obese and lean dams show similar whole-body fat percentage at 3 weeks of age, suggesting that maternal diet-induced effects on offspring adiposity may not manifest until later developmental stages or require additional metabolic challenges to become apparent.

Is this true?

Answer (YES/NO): NO